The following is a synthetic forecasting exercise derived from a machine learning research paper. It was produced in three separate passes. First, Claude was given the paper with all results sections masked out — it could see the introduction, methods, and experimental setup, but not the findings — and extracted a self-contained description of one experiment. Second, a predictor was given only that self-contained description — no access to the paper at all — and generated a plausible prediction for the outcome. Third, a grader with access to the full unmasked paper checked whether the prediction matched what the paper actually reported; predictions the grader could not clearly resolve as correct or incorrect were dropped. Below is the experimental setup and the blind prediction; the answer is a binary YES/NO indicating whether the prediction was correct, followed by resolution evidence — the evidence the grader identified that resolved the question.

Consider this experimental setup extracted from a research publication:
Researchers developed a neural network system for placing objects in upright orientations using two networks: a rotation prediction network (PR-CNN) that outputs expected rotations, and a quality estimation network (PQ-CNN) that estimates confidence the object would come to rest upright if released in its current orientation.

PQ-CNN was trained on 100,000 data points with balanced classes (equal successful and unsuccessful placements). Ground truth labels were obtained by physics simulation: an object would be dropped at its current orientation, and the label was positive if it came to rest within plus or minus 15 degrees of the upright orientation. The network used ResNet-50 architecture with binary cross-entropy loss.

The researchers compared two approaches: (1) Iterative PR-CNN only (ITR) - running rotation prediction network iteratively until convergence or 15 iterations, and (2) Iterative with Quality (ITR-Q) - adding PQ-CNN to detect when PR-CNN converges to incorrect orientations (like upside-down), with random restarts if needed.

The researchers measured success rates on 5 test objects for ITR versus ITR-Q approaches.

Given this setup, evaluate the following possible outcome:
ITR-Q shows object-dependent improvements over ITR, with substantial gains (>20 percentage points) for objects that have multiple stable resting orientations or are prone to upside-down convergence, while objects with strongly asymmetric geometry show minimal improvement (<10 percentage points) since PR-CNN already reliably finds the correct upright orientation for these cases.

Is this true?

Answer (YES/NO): YES